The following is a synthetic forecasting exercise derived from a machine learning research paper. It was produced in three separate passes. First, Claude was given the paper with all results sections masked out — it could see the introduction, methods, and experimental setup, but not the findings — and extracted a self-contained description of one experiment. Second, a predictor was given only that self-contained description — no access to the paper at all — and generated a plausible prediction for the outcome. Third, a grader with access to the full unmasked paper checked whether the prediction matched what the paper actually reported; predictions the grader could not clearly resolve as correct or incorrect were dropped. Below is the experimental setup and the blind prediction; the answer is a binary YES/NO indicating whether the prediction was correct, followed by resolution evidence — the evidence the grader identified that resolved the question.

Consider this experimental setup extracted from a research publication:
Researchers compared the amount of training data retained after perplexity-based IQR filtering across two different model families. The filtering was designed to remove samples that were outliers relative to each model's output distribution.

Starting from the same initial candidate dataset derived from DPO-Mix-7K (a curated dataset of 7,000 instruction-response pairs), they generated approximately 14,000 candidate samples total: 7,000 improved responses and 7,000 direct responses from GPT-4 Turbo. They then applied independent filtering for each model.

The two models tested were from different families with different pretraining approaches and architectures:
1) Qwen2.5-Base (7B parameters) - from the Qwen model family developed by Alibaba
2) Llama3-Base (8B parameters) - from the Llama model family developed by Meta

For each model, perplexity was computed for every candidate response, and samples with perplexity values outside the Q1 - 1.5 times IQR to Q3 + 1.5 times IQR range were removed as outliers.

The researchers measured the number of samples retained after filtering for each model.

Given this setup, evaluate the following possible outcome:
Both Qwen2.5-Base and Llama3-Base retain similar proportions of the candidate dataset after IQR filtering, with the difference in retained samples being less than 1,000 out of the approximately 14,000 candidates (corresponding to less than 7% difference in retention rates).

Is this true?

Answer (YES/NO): NO